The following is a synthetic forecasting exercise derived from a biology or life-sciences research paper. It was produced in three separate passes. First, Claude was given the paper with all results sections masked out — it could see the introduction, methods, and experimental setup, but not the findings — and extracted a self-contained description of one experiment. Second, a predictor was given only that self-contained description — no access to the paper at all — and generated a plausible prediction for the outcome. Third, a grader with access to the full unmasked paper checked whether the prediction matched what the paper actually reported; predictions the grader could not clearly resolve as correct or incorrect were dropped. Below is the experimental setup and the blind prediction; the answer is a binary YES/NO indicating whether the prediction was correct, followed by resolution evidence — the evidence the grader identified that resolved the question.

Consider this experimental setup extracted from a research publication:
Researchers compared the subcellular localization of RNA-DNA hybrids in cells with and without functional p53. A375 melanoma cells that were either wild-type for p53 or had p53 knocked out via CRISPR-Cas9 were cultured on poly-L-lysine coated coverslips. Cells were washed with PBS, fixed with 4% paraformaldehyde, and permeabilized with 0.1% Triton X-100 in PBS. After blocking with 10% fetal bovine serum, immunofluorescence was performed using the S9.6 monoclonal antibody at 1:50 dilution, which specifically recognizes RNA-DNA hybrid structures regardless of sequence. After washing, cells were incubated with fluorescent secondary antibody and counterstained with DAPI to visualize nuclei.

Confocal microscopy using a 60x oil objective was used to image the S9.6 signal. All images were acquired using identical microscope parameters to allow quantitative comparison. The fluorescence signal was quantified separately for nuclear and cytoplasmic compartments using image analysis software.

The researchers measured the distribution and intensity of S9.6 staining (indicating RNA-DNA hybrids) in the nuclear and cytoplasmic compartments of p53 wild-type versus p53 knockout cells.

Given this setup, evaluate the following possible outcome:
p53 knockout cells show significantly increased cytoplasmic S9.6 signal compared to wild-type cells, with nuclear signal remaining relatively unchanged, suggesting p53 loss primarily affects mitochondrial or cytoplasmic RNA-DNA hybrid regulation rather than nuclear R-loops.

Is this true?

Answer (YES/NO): NO